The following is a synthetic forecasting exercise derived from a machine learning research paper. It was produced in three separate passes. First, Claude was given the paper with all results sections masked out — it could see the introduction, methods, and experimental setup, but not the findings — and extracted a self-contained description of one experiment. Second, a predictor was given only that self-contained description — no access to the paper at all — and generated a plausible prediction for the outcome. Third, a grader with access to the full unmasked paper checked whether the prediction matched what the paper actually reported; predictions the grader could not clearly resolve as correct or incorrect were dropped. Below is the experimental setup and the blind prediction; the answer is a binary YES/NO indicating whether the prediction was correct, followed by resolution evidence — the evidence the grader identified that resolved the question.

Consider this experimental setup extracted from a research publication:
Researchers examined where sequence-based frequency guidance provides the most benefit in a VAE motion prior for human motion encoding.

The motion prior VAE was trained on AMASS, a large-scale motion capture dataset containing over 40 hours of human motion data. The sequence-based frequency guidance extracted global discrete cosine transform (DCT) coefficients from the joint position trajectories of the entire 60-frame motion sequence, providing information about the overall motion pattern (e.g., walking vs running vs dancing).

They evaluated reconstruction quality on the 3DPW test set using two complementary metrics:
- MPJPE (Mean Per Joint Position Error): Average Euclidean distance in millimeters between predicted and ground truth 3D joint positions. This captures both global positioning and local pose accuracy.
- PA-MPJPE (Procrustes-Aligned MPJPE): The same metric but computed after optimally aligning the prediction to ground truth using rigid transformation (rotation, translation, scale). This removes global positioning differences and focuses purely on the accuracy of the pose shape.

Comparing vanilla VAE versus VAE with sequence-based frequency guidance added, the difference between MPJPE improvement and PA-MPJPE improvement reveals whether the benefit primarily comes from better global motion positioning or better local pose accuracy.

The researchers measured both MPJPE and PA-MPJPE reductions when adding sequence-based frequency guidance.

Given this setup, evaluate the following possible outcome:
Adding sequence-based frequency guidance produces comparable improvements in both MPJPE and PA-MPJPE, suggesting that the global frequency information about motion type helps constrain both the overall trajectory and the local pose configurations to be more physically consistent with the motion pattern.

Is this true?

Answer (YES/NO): NO